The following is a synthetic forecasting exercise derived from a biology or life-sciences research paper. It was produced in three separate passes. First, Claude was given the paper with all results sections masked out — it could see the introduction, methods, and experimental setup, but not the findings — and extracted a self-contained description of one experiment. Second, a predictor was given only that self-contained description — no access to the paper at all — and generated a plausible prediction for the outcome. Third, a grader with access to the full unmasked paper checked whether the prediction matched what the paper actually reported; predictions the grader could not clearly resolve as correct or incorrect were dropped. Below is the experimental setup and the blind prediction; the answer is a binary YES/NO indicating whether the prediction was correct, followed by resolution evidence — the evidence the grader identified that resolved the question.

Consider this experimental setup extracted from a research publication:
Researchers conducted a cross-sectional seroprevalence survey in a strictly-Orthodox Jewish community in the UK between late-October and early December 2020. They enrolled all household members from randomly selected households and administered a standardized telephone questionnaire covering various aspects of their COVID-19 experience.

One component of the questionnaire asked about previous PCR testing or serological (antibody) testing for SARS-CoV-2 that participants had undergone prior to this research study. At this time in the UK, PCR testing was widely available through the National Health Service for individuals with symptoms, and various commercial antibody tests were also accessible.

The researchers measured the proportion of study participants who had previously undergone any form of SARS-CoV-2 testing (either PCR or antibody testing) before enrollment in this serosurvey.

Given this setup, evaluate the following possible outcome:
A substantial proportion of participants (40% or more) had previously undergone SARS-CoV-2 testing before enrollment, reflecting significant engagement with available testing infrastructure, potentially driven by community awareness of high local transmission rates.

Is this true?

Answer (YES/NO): NO